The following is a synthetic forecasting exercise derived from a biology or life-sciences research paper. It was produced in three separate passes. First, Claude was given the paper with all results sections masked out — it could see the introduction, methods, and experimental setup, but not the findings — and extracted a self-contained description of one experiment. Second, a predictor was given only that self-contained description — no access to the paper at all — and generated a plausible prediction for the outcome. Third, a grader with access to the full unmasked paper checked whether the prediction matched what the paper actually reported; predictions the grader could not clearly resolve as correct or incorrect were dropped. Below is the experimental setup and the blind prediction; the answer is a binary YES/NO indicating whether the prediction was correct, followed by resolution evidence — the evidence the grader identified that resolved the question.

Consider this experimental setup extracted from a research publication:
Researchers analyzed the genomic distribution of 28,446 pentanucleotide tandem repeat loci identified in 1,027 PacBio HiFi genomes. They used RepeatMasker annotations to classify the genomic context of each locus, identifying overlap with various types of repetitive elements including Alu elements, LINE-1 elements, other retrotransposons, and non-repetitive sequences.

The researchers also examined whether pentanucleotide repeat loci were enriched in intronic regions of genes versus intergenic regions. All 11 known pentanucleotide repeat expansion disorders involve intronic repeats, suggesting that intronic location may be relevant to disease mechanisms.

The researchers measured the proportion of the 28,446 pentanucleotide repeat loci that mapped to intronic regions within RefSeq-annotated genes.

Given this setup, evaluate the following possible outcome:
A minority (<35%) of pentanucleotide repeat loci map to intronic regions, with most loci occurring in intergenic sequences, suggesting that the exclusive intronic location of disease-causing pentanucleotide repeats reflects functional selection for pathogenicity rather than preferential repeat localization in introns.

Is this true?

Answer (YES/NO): NO